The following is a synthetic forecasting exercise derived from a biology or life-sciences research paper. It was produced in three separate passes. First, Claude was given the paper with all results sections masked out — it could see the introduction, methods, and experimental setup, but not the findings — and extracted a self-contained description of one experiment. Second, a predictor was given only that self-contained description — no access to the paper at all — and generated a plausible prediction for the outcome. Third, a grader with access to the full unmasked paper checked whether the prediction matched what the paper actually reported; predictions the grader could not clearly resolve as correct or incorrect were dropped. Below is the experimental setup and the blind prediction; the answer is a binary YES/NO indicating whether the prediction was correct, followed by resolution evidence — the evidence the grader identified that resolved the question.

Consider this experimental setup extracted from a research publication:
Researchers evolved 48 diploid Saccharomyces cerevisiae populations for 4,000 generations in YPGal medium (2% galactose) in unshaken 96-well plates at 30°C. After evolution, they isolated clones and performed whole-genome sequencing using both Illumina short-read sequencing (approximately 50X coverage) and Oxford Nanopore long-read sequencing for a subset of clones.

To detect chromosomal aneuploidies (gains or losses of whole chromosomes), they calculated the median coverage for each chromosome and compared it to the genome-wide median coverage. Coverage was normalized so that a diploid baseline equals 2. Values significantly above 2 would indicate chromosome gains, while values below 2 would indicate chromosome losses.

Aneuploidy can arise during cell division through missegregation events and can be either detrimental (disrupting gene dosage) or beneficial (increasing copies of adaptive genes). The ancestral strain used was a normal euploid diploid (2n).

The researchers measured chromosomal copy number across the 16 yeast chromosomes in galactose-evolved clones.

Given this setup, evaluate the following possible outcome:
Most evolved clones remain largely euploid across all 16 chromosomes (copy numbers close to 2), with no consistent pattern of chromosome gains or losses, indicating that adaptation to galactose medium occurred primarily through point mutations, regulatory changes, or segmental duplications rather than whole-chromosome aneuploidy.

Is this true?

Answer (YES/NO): NO